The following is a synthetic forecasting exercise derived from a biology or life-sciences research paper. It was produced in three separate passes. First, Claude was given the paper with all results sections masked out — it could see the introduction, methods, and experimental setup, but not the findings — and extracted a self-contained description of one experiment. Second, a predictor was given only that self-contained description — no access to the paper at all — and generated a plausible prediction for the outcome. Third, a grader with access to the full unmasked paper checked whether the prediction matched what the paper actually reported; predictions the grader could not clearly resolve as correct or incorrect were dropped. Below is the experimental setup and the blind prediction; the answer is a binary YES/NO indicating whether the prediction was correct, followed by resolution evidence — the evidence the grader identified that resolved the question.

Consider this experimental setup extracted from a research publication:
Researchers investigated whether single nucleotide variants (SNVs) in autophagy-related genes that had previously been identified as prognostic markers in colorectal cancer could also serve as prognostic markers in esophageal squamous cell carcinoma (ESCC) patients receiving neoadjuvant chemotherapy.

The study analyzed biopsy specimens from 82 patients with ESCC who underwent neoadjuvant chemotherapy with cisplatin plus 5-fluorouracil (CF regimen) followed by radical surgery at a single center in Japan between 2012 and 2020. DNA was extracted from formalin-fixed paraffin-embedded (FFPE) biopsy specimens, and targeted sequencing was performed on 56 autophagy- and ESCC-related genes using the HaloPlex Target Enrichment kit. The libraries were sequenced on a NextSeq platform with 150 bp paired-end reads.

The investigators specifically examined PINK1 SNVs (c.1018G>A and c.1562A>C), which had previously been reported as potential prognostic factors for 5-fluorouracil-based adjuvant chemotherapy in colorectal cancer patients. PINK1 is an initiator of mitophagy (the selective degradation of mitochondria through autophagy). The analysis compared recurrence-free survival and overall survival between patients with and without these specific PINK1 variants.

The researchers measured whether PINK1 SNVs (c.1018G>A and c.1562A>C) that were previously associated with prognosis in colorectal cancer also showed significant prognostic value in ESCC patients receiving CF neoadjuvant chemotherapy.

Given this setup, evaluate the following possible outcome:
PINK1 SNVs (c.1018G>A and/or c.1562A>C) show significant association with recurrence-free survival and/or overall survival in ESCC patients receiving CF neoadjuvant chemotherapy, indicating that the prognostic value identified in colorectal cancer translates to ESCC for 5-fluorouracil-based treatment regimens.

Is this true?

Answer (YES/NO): NO